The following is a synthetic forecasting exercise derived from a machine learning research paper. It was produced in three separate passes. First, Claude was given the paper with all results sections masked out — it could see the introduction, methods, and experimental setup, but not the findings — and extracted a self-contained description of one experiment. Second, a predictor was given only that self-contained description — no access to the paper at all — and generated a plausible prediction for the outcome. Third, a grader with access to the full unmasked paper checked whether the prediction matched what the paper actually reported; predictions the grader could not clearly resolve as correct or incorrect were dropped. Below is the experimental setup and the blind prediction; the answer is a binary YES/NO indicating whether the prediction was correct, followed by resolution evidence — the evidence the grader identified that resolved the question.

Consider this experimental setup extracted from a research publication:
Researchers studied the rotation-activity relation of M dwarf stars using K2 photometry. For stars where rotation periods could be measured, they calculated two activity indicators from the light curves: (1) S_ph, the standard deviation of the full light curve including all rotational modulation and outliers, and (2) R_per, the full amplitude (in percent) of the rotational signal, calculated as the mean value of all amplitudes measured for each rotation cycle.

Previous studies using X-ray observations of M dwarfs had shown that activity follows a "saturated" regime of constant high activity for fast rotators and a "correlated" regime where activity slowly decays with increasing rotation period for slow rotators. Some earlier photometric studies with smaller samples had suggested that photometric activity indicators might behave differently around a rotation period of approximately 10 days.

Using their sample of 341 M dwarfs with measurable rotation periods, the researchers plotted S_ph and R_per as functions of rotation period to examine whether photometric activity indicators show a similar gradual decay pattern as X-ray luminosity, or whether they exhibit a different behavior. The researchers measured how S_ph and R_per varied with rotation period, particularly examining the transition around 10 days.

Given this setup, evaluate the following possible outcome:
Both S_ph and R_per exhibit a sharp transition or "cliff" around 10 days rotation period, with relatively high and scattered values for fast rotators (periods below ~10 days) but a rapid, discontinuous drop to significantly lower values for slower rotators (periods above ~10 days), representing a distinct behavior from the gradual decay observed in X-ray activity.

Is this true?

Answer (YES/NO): YES